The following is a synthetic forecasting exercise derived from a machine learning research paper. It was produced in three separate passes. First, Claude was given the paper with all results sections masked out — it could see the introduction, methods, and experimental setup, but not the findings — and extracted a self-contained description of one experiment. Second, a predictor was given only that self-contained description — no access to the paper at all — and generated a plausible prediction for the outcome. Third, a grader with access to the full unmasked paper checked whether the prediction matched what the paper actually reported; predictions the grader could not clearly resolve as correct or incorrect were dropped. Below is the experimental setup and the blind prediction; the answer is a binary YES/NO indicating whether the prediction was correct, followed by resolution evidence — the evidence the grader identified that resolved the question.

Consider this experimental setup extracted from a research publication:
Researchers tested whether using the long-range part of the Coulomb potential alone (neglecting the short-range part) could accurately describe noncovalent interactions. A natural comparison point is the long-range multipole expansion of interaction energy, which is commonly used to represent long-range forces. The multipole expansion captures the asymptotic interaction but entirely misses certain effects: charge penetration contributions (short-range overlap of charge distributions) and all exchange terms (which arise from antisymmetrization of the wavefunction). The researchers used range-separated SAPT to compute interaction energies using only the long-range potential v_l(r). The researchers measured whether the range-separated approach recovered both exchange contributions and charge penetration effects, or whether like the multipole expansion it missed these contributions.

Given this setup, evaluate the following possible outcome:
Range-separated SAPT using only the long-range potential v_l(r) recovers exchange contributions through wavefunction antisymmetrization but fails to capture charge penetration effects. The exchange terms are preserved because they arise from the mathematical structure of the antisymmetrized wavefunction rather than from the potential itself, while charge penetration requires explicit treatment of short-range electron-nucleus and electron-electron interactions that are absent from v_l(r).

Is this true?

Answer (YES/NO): NO